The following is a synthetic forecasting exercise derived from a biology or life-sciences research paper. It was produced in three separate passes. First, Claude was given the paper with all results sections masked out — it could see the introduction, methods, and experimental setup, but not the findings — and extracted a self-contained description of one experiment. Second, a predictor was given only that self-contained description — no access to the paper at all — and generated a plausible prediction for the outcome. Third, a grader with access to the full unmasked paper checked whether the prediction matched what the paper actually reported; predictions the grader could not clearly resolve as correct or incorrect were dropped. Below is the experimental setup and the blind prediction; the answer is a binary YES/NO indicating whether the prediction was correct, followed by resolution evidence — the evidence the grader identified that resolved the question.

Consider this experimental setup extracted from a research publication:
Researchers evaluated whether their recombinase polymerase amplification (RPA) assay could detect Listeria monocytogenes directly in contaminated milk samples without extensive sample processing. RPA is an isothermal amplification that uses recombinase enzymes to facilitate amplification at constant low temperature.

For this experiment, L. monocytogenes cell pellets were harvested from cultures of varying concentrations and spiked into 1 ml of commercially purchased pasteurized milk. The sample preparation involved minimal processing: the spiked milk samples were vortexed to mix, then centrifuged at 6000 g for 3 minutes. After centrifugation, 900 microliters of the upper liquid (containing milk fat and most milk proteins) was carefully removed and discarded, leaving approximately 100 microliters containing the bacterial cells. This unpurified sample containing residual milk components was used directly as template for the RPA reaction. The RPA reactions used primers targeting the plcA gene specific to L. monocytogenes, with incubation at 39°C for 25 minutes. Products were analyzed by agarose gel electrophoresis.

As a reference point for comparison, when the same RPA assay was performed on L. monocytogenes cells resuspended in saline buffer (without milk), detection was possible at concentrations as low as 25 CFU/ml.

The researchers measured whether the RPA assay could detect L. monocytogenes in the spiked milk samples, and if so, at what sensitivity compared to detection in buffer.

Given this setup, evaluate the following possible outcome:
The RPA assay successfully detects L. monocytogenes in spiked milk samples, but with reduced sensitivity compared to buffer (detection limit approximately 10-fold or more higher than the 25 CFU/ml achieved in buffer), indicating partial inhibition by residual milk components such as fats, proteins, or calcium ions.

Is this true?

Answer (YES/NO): YES